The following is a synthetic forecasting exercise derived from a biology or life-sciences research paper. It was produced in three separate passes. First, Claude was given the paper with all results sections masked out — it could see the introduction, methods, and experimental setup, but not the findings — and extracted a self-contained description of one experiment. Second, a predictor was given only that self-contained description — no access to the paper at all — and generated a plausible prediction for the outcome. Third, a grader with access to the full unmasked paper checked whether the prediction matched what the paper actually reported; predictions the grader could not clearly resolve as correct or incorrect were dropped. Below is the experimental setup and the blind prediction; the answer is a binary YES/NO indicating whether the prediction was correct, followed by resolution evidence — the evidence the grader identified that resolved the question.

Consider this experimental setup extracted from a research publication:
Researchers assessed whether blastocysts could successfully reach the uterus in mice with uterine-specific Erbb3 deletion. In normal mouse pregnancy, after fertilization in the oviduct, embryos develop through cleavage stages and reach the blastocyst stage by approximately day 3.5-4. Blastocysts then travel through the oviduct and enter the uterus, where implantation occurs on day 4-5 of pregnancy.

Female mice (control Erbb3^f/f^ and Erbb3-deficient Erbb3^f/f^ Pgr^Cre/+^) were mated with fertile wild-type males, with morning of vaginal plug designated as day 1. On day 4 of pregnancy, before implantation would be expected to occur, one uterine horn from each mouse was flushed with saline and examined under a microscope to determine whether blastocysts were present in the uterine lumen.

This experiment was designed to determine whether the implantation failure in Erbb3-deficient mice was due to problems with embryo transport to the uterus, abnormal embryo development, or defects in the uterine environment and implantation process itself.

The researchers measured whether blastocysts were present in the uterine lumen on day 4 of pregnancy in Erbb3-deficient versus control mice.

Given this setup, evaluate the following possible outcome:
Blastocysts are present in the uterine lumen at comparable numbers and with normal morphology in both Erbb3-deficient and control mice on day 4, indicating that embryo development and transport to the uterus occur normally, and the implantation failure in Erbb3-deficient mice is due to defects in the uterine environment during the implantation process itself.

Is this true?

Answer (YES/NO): YES